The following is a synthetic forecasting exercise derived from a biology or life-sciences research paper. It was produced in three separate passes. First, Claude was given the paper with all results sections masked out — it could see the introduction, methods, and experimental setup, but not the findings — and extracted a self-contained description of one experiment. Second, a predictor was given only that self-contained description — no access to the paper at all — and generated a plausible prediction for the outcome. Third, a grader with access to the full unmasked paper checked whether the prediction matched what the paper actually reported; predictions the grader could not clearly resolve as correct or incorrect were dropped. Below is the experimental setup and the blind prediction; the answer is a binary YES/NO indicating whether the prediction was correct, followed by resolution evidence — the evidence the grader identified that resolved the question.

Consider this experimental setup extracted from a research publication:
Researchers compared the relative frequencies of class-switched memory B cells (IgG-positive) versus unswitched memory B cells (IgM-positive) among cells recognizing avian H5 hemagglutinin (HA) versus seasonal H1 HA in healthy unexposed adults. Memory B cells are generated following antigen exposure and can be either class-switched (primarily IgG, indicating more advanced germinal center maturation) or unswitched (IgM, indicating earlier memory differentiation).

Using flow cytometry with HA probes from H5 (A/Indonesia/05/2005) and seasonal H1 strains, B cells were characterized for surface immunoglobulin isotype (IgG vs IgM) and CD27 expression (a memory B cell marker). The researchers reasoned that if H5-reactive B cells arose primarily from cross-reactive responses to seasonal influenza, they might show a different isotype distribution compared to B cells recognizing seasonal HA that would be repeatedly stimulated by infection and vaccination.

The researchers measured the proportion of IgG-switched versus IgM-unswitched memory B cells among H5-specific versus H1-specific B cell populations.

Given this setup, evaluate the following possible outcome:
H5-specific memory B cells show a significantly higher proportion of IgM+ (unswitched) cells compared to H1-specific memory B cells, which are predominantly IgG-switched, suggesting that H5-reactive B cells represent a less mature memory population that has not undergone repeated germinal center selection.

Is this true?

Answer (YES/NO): NO